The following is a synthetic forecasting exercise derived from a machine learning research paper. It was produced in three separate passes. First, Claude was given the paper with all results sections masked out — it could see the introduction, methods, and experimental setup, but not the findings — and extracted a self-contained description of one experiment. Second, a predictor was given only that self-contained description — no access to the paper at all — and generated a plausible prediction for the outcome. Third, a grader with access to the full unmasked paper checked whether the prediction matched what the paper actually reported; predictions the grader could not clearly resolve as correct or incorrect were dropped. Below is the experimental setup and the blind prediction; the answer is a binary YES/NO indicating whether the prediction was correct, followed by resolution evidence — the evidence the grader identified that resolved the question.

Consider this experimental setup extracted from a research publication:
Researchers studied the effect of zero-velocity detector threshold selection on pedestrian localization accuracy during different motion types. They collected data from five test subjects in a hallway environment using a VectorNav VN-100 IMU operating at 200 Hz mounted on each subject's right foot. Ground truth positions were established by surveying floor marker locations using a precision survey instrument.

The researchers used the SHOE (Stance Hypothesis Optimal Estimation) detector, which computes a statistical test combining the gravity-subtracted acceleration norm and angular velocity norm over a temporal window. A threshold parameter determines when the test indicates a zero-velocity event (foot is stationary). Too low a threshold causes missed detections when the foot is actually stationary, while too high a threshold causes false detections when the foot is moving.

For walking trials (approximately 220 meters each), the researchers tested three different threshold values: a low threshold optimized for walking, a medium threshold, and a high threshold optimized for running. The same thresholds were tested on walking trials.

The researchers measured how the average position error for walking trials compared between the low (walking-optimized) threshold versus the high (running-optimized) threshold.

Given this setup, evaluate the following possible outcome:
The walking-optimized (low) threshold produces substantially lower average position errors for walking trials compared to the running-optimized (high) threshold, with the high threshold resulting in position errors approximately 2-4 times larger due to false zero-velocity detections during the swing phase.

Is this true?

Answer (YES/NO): NO